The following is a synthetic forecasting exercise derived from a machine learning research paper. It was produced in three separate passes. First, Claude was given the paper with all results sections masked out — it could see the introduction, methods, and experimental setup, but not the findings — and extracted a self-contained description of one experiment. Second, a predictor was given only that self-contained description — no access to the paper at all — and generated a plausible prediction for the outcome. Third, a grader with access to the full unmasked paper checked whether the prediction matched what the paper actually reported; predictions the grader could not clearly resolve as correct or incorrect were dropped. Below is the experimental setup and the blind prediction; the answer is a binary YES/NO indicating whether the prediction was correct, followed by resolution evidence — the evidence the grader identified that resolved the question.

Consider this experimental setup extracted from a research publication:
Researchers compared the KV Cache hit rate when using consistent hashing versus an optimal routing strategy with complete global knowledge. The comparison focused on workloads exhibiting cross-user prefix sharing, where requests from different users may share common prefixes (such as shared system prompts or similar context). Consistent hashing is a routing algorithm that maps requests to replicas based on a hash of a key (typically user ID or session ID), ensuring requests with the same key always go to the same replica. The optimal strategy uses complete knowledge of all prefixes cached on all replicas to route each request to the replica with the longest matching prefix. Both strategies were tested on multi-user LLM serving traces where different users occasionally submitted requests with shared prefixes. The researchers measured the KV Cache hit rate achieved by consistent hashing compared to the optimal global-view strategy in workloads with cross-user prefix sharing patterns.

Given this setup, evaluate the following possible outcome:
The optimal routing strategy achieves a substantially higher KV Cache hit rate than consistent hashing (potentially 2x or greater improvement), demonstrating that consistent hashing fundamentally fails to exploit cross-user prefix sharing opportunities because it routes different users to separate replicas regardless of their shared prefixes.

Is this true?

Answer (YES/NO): NO